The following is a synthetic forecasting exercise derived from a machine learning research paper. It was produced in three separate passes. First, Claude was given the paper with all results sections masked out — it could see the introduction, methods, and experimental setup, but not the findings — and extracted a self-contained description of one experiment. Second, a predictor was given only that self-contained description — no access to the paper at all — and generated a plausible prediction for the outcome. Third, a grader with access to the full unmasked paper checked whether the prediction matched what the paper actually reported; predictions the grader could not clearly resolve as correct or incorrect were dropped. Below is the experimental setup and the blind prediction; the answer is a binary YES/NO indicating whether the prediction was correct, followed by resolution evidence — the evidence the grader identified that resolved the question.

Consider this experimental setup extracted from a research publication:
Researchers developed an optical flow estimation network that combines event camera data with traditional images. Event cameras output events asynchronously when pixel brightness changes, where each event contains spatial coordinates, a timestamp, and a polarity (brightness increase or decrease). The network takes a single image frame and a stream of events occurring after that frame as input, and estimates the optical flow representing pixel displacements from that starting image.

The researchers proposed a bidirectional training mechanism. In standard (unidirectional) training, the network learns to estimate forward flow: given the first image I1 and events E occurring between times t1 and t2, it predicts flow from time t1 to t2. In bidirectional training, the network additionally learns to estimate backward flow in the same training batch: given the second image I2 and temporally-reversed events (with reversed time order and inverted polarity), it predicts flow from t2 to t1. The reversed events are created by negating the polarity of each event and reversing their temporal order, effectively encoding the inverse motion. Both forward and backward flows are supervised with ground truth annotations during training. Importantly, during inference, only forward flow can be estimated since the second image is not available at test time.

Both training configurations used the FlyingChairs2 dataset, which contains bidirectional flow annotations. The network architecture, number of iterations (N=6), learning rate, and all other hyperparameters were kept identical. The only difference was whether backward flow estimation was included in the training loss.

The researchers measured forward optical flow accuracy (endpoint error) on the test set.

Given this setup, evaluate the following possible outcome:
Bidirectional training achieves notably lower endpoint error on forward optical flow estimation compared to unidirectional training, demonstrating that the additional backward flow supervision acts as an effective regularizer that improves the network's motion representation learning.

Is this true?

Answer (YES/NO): YES